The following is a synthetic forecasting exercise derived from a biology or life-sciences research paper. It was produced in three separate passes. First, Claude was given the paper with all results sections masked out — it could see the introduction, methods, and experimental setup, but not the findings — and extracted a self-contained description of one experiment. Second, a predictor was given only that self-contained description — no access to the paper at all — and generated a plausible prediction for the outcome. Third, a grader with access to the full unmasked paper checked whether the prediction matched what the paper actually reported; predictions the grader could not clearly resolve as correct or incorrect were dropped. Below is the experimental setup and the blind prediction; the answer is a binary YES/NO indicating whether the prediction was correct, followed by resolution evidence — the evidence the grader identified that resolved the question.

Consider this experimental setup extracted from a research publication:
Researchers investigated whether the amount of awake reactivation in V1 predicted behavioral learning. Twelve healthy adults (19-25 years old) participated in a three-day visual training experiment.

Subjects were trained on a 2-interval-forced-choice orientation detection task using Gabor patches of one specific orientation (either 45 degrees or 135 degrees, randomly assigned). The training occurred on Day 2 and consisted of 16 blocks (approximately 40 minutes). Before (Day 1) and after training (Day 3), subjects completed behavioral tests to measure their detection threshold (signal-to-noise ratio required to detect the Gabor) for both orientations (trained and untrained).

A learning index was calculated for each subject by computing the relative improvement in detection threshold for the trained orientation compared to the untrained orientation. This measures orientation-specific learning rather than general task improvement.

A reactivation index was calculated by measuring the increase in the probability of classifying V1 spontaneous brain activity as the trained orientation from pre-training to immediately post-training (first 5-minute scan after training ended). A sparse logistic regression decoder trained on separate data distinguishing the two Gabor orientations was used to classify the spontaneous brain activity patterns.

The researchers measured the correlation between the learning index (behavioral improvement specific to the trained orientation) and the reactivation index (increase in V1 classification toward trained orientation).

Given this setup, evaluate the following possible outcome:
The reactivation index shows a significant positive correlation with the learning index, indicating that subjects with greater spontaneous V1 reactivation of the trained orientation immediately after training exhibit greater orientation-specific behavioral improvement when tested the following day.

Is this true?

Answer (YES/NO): NO